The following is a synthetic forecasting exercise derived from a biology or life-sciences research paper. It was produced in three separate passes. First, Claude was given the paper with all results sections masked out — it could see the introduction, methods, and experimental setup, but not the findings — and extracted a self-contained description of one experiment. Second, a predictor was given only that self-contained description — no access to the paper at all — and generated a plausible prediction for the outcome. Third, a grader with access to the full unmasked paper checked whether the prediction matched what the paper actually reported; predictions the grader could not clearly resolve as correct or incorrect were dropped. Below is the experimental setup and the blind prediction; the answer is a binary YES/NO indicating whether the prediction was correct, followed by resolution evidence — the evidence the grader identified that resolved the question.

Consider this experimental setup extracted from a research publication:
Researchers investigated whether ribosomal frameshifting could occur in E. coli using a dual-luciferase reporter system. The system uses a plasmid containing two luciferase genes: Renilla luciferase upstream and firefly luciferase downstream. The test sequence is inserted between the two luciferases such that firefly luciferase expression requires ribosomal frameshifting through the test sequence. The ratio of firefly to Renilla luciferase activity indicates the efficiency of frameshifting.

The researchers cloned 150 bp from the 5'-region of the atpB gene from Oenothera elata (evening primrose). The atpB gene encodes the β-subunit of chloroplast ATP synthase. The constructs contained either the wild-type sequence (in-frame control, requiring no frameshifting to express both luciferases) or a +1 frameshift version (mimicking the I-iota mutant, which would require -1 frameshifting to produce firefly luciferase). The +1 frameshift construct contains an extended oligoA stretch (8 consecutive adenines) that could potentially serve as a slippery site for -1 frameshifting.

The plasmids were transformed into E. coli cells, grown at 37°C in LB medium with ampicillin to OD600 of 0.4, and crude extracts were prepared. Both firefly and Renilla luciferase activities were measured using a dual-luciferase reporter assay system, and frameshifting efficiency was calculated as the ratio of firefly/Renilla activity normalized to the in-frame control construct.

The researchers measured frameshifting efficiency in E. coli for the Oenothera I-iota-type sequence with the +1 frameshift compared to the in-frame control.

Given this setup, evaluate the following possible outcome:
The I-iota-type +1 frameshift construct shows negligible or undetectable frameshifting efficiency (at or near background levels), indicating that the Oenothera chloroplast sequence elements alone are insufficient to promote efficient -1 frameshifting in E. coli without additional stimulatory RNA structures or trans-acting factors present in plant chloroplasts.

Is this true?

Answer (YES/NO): NO